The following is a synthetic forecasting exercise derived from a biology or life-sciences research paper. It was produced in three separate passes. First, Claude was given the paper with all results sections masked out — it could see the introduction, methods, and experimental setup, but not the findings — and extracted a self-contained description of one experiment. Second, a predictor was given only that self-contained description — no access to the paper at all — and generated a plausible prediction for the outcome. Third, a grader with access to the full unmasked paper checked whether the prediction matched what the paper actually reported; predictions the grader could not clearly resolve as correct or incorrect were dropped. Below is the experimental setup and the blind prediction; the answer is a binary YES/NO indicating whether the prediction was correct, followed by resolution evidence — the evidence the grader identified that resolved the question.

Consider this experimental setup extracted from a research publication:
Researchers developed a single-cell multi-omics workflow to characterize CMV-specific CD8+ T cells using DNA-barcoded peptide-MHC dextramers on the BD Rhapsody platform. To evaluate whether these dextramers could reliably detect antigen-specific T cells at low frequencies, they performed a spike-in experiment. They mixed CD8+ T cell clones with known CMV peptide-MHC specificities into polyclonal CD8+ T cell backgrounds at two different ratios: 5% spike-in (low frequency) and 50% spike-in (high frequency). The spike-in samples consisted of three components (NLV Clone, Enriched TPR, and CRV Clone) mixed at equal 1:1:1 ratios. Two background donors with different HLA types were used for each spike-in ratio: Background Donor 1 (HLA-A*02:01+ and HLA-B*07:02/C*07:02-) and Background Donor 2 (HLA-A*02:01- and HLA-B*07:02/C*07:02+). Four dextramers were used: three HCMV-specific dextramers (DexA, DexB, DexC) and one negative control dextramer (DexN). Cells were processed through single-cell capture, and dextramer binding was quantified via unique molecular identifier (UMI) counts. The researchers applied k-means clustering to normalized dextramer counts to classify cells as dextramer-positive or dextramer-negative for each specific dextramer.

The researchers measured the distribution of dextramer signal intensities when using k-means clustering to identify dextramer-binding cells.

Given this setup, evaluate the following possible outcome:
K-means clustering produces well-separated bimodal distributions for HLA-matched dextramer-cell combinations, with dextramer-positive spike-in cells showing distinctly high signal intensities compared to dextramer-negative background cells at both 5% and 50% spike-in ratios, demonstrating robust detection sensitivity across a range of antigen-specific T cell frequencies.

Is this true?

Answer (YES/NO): NO